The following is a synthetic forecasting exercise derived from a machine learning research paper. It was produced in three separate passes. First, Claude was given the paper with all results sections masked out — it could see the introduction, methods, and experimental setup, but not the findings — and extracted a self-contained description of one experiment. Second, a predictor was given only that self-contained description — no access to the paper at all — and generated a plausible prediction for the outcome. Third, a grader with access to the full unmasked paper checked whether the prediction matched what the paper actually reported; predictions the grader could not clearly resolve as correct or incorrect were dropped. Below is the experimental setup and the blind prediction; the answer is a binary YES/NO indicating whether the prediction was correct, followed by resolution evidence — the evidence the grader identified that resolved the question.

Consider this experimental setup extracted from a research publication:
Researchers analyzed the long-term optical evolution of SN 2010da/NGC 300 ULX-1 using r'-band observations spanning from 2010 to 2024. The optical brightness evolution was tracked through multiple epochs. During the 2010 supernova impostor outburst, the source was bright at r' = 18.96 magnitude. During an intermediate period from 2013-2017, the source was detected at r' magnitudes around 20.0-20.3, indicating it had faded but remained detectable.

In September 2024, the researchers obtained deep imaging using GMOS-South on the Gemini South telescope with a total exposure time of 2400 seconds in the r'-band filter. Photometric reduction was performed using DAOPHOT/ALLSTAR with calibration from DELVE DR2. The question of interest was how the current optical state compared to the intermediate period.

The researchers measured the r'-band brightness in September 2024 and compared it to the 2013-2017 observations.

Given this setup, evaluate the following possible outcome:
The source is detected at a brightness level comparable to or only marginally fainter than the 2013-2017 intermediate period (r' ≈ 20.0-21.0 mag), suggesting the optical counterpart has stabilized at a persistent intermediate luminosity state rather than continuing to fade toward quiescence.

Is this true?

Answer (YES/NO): NO